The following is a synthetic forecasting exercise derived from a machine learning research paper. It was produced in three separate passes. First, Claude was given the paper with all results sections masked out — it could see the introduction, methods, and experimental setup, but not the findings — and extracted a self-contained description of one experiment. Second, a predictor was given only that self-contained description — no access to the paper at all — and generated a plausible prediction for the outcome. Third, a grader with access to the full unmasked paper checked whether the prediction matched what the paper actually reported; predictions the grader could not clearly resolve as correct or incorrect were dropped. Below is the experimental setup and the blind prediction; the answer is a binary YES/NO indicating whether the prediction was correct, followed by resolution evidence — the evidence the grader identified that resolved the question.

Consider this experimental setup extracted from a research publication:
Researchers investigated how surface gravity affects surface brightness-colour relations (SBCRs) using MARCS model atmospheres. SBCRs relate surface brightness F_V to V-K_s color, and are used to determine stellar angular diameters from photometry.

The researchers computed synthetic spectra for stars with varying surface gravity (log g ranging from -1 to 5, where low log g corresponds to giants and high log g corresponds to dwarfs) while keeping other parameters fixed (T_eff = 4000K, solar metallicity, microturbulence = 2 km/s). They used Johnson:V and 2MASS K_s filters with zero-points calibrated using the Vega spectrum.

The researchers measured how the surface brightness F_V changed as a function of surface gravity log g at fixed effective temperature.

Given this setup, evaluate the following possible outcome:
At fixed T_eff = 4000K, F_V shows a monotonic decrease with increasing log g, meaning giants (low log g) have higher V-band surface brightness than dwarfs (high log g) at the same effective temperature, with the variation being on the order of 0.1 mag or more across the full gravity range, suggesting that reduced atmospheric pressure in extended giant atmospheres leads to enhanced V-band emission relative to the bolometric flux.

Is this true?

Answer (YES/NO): NO